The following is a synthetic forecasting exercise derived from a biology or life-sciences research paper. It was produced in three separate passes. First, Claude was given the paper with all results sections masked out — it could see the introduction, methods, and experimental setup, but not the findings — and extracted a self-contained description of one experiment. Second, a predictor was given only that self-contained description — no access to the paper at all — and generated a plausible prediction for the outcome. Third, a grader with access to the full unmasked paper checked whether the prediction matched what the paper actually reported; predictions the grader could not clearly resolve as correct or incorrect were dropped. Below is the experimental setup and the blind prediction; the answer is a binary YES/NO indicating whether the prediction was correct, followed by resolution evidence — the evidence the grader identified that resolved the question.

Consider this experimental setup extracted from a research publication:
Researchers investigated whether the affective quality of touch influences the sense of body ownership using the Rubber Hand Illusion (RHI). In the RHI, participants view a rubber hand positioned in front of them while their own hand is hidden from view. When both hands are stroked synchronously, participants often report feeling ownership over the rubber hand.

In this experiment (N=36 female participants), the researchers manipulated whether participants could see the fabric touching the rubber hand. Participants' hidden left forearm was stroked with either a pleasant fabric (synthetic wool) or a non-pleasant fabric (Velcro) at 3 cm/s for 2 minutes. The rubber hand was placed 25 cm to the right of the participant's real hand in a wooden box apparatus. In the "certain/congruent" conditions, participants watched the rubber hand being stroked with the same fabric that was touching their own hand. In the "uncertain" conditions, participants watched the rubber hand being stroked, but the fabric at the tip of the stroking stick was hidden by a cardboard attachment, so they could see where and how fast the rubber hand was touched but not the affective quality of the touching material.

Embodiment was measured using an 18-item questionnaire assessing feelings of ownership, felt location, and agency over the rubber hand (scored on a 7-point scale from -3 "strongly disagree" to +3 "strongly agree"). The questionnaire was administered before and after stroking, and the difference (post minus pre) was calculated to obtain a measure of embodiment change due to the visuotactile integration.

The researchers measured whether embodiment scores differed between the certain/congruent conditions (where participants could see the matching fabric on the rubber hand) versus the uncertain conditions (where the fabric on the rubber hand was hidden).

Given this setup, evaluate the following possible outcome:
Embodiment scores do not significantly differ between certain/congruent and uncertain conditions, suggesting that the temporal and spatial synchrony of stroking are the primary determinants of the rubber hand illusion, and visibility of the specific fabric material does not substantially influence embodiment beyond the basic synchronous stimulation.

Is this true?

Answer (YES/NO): NO